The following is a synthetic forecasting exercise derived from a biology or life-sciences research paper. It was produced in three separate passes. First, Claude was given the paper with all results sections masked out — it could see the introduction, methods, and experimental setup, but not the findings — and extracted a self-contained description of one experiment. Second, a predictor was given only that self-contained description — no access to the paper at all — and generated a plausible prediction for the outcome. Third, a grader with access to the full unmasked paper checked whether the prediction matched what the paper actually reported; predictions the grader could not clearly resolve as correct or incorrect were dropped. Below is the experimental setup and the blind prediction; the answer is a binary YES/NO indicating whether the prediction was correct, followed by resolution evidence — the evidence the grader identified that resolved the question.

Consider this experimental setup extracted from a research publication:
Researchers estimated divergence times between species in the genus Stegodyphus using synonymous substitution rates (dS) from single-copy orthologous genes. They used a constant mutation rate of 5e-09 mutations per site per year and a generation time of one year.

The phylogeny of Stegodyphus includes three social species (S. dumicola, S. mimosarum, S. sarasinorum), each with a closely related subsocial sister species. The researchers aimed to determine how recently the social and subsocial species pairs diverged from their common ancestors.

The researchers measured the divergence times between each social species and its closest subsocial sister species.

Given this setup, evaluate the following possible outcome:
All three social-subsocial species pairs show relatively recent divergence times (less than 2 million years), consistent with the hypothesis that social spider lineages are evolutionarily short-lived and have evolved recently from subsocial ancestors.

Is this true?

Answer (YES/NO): YES